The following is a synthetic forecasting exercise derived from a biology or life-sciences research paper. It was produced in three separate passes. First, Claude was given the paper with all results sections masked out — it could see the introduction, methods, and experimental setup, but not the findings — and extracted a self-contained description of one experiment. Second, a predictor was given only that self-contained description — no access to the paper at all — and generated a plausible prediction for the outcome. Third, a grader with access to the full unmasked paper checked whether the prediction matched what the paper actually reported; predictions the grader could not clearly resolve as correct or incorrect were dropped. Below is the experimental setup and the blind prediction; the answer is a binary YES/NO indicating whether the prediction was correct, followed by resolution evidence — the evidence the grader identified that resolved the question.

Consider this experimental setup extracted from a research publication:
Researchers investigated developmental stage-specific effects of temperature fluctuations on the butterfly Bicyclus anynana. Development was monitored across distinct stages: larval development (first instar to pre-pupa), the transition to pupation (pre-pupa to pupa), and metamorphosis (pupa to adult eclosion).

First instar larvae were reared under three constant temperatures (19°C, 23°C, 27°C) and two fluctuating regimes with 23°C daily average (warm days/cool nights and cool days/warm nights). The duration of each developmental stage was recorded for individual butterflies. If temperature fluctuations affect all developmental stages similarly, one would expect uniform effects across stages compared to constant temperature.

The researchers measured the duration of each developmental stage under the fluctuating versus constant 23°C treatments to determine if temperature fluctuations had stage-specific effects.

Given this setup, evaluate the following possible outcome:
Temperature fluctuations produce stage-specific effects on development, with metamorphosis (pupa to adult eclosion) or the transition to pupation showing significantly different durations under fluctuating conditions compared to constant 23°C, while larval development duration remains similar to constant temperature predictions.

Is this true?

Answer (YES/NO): YES